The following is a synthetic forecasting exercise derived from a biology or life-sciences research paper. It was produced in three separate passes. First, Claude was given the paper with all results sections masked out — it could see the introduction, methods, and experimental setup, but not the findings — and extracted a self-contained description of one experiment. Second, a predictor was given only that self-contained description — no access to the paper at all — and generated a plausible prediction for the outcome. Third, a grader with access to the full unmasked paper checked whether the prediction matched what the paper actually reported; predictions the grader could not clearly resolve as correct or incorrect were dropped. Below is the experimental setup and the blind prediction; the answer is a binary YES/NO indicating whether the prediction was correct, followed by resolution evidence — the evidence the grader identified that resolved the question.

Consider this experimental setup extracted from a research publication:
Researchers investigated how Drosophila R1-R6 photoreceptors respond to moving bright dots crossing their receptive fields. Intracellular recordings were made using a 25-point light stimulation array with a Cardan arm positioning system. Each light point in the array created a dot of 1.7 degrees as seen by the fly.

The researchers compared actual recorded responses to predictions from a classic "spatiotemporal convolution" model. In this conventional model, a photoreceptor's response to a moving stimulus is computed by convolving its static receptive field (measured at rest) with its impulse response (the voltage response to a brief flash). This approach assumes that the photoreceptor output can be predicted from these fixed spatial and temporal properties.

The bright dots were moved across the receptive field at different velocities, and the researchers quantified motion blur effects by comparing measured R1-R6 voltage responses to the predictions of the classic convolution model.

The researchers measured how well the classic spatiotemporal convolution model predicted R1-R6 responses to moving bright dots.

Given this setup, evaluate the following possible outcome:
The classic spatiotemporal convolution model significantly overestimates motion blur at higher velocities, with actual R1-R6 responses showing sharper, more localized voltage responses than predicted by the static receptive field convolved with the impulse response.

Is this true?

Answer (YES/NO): YES